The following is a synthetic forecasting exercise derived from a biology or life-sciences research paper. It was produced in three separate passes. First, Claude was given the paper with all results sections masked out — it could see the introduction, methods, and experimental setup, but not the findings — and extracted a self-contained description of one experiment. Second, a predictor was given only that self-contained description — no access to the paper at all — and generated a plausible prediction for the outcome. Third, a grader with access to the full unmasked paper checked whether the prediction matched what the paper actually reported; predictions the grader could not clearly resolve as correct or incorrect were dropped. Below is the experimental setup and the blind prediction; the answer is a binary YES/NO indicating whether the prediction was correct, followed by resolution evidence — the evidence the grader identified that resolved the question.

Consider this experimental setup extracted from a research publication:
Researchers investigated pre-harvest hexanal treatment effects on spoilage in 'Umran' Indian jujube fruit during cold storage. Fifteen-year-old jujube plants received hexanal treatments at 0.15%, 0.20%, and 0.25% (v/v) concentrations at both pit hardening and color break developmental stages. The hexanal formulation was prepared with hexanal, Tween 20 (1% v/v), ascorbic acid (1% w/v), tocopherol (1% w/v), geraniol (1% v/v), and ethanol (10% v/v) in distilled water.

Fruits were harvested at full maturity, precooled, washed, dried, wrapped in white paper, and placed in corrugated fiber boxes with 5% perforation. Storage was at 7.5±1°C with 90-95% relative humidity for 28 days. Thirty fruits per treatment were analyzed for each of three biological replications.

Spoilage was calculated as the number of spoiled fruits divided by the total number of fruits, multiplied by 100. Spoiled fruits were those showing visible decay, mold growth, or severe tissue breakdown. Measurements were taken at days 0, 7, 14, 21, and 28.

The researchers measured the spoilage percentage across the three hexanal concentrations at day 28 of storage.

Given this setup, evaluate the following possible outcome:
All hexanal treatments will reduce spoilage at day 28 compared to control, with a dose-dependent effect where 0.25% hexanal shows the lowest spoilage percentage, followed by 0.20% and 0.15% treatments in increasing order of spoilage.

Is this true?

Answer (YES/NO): NO